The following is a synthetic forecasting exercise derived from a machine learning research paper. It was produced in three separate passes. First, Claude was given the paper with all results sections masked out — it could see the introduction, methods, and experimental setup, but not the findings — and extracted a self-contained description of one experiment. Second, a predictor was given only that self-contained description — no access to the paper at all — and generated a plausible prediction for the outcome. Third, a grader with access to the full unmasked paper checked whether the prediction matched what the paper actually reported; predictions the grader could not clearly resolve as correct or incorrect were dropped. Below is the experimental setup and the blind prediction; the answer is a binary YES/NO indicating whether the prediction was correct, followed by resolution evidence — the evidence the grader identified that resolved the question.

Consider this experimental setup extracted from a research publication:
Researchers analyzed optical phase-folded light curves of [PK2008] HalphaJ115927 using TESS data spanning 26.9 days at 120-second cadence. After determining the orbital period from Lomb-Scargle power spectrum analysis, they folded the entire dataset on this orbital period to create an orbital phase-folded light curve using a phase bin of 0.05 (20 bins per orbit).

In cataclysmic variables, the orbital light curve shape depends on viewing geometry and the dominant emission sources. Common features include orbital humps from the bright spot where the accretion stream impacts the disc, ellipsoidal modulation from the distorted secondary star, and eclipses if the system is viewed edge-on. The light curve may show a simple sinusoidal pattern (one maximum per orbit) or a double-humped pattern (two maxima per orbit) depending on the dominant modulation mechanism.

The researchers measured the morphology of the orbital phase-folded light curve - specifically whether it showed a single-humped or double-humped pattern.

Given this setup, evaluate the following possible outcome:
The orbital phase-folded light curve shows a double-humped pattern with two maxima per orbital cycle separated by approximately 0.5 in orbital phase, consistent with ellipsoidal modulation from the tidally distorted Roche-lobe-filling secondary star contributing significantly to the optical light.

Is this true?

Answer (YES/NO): NO